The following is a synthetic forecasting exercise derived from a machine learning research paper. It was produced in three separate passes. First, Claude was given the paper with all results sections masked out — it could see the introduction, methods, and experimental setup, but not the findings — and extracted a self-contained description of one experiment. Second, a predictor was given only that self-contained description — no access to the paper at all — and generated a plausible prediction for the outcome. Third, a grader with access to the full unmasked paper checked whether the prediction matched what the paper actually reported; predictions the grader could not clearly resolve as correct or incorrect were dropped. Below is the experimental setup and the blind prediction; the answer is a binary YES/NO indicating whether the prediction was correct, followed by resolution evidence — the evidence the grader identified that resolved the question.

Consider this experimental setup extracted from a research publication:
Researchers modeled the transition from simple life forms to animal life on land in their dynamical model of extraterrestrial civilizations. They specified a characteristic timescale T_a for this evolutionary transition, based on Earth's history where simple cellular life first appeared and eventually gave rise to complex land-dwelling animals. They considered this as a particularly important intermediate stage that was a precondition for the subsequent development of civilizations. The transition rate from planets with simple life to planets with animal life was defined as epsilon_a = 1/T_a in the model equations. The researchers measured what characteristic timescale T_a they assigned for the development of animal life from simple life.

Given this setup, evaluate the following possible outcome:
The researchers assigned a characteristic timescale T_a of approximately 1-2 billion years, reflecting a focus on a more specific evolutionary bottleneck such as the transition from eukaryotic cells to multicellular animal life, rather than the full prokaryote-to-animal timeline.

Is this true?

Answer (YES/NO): NO